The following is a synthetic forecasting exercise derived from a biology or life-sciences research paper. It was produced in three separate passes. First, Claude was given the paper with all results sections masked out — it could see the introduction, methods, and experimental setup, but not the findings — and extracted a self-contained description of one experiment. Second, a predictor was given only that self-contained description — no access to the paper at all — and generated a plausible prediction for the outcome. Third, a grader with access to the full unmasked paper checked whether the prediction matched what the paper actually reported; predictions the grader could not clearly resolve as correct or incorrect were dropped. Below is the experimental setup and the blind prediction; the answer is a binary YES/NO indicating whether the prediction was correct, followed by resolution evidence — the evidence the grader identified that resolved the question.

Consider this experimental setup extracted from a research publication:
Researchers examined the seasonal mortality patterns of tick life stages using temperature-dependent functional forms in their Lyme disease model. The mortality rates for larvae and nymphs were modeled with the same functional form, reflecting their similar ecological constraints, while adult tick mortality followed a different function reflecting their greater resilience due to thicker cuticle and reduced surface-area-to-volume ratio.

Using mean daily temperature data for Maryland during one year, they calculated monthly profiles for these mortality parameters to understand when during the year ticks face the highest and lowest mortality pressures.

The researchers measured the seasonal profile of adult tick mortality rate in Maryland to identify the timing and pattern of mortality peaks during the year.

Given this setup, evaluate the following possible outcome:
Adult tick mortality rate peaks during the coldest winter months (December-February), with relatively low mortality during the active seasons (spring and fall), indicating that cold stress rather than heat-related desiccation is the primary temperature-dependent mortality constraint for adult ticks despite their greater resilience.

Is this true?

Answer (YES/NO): NO